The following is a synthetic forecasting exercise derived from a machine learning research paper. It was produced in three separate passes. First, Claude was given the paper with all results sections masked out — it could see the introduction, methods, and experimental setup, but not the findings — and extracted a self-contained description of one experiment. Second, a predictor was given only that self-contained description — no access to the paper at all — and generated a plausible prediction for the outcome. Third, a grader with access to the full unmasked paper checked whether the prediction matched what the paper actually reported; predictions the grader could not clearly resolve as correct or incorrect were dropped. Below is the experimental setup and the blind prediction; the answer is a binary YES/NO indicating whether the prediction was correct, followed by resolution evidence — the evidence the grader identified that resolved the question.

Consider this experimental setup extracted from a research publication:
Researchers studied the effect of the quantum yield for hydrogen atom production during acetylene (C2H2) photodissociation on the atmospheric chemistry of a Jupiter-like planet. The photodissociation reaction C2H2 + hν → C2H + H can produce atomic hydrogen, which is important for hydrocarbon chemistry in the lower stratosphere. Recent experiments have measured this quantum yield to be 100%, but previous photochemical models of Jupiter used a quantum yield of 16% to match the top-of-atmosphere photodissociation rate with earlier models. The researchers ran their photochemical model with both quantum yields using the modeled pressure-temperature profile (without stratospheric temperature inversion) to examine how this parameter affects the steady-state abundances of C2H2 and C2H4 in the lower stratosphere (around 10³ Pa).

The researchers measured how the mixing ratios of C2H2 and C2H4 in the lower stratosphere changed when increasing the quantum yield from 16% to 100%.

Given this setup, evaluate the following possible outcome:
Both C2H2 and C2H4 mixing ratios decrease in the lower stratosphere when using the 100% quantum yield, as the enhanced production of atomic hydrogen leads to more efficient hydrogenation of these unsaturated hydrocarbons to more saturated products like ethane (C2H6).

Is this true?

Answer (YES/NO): YES